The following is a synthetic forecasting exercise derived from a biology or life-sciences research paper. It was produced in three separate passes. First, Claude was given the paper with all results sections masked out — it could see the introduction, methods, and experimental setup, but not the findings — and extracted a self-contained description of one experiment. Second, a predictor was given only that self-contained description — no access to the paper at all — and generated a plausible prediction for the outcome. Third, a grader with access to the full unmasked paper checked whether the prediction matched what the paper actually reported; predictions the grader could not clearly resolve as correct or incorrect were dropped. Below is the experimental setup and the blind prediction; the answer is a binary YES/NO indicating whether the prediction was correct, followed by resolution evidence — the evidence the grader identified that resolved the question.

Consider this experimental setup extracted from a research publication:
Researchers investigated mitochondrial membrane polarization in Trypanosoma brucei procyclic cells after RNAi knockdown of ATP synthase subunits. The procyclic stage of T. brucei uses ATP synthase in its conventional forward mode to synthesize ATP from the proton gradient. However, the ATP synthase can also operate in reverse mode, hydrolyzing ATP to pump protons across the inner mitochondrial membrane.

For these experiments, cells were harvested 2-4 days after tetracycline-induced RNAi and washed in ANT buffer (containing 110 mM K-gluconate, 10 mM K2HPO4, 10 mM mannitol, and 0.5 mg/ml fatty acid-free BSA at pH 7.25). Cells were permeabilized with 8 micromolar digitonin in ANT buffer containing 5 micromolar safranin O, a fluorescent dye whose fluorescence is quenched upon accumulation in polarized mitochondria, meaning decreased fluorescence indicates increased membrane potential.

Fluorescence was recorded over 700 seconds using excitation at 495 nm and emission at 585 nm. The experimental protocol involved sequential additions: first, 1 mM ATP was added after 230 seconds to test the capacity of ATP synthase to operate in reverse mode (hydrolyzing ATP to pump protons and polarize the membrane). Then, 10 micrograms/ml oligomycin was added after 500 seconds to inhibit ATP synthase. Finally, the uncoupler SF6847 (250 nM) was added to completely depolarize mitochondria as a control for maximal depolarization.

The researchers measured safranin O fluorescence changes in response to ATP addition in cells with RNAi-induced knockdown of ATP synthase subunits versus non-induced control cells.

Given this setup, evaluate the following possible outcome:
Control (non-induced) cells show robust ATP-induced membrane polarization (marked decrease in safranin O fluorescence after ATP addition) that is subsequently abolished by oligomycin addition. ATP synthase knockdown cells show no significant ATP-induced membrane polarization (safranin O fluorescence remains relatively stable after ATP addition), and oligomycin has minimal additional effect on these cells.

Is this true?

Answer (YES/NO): NO